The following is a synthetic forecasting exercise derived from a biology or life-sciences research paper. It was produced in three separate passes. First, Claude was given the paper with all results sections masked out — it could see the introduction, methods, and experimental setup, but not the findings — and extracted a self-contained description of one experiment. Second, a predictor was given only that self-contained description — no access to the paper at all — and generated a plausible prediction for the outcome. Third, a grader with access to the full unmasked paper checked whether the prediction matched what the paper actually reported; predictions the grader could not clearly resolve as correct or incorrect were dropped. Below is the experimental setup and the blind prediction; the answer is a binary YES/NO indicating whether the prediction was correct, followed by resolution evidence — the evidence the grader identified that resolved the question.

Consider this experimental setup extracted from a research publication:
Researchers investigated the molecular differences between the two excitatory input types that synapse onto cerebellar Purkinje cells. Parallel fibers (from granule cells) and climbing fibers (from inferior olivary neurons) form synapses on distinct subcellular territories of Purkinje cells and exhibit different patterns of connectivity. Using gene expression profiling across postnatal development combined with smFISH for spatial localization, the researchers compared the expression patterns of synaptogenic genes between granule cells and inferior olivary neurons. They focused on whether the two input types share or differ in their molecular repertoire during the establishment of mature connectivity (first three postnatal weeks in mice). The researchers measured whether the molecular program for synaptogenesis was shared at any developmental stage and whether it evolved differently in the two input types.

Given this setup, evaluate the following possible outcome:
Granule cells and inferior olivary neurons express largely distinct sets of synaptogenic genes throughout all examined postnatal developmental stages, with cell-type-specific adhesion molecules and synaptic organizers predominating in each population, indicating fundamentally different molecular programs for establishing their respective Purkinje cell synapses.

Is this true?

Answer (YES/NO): NO